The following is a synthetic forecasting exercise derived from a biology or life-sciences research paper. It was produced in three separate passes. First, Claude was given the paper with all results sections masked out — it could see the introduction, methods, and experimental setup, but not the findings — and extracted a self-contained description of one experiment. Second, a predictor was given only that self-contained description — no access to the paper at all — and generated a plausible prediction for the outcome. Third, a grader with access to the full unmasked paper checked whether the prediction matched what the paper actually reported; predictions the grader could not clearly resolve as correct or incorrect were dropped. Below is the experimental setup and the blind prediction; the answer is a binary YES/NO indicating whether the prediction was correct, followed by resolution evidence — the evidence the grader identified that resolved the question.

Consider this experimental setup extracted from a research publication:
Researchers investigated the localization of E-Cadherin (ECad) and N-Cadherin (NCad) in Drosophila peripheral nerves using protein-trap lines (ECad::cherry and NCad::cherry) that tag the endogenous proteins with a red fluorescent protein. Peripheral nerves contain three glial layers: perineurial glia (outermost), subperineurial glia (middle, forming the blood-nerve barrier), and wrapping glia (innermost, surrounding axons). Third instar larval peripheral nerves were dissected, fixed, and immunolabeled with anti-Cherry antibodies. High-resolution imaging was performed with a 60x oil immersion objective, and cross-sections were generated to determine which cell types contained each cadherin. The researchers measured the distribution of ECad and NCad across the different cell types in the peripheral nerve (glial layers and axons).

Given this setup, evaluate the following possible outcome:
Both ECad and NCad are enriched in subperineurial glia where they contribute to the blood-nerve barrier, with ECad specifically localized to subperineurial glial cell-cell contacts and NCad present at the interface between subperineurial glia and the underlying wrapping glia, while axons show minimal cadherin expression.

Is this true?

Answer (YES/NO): NO